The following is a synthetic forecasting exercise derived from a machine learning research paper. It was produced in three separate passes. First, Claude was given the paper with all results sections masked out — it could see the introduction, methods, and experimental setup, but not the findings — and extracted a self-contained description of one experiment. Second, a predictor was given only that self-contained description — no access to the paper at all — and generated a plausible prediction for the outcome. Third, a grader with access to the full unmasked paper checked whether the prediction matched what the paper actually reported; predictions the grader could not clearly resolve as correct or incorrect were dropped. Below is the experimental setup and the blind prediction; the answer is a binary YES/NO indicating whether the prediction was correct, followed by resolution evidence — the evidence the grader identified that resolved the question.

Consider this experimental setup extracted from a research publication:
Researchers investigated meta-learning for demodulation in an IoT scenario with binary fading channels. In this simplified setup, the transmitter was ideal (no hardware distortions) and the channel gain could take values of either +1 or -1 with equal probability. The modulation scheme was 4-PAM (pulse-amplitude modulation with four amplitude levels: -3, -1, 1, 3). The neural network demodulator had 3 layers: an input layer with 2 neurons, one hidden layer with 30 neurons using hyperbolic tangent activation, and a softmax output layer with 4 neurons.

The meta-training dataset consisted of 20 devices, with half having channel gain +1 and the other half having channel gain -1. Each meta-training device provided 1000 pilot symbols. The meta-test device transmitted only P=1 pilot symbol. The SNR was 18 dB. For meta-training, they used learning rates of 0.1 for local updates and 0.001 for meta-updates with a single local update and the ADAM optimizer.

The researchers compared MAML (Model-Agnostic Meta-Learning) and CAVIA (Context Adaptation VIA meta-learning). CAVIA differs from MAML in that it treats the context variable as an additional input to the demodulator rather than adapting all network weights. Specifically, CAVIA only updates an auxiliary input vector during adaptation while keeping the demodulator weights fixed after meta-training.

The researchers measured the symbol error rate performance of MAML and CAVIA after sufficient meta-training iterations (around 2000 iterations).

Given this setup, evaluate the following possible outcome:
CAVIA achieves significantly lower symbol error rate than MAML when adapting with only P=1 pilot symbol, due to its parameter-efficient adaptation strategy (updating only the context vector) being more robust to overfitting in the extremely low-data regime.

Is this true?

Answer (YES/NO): NO